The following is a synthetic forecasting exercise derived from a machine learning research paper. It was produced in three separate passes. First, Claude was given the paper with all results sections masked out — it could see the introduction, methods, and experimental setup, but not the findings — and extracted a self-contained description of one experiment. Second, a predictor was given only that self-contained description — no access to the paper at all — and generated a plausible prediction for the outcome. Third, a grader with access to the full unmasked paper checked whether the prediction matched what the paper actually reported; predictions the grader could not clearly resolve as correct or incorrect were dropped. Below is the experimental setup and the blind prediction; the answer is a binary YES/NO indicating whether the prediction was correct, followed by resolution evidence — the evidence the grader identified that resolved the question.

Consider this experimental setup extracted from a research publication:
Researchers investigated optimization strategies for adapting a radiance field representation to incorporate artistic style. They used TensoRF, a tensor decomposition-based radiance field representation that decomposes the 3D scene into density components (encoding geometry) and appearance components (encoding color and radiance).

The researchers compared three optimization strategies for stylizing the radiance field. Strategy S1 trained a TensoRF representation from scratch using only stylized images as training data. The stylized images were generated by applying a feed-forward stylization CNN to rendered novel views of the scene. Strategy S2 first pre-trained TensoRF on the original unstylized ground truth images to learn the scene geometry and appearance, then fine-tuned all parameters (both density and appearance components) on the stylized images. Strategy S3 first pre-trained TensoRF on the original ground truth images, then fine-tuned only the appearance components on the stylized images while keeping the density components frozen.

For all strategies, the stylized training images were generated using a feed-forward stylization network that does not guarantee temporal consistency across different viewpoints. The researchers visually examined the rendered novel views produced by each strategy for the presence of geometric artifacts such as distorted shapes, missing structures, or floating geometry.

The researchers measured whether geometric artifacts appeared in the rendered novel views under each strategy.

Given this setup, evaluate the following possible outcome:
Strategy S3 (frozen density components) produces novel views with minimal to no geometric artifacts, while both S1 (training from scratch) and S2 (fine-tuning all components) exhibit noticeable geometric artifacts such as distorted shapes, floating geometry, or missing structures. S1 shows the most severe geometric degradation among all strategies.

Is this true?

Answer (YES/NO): YES